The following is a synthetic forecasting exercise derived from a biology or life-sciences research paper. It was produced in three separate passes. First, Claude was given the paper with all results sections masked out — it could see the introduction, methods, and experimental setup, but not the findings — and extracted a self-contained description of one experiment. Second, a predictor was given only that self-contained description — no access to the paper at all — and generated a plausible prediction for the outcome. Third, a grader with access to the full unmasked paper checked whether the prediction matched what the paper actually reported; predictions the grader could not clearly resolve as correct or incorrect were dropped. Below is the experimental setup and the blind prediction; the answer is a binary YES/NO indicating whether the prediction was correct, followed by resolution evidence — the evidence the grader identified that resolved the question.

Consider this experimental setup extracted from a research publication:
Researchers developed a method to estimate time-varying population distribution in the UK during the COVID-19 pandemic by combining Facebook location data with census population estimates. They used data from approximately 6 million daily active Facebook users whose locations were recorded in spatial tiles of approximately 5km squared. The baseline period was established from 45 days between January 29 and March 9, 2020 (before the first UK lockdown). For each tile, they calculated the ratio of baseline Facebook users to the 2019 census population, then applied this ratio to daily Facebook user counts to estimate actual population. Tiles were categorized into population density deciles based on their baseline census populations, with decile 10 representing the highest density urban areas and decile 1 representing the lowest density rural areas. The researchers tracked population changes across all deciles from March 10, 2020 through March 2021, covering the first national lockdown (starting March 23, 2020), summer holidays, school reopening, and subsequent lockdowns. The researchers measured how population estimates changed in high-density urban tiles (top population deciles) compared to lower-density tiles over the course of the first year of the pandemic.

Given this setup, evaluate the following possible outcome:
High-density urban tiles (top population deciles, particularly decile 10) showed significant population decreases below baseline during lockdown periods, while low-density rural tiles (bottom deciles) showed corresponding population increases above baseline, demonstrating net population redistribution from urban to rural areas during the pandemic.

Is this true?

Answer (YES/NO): YES